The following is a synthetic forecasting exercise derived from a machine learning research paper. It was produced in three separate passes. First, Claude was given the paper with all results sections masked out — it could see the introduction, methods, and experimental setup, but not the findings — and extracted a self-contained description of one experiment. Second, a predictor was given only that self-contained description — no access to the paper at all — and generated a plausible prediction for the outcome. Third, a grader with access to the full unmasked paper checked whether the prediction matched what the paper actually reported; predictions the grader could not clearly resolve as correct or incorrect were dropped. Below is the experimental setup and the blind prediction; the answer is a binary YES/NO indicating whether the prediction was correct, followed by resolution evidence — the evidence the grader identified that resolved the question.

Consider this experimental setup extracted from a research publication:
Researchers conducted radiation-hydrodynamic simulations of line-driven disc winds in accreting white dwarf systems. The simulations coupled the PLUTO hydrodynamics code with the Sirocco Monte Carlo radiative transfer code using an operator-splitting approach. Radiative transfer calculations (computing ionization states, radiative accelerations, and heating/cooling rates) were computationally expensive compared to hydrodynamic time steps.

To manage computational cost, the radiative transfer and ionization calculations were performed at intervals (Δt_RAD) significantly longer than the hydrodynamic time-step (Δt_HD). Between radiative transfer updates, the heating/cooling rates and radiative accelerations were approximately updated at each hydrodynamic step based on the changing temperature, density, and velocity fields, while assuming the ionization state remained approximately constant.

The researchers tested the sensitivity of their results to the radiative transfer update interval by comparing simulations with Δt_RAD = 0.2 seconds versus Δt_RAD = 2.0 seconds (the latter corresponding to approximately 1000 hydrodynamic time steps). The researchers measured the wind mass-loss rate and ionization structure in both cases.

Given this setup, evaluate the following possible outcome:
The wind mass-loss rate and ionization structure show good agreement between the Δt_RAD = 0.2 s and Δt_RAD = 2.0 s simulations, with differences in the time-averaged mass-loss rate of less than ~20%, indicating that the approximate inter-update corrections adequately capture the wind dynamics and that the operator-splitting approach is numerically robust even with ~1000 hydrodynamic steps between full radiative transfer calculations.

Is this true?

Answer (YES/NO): YES